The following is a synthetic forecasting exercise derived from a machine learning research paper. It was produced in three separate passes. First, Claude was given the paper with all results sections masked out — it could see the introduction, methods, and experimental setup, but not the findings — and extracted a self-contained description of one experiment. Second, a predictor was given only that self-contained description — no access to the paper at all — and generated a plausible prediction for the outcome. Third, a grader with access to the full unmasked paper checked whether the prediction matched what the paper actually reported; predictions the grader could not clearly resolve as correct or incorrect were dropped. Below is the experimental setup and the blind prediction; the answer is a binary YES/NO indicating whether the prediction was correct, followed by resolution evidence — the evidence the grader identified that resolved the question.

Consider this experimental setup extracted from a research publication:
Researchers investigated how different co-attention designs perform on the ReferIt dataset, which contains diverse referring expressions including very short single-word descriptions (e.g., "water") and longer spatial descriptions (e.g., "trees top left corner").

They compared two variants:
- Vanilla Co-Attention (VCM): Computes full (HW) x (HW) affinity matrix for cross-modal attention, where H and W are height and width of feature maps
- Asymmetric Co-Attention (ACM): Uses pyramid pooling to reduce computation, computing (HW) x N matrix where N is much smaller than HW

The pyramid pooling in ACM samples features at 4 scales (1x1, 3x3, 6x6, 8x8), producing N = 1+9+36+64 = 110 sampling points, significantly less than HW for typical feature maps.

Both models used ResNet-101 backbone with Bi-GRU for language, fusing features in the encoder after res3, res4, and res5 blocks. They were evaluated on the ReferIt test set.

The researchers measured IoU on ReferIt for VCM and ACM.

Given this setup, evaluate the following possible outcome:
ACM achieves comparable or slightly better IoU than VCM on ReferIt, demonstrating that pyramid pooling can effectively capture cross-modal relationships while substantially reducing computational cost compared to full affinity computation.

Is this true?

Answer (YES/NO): YES